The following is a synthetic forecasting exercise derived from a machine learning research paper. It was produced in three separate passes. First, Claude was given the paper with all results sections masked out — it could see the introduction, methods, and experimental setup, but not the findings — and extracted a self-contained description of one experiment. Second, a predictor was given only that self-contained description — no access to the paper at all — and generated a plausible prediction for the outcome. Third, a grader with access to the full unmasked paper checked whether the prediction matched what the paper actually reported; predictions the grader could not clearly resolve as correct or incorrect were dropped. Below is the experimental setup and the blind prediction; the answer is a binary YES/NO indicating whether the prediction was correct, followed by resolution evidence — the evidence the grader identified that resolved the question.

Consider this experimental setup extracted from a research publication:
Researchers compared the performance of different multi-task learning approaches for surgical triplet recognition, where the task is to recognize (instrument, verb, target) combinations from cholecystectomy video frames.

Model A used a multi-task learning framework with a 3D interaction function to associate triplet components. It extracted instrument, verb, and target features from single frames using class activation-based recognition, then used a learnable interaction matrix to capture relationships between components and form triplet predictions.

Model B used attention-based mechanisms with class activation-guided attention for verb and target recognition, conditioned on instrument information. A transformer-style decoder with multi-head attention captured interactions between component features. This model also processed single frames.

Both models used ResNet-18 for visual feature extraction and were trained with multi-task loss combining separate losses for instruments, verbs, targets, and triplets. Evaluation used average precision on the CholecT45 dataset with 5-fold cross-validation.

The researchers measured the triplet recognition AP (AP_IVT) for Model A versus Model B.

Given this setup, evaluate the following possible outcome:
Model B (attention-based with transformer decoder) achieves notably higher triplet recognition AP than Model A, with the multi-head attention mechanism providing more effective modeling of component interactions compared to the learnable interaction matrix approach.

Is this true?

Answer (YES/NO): YES